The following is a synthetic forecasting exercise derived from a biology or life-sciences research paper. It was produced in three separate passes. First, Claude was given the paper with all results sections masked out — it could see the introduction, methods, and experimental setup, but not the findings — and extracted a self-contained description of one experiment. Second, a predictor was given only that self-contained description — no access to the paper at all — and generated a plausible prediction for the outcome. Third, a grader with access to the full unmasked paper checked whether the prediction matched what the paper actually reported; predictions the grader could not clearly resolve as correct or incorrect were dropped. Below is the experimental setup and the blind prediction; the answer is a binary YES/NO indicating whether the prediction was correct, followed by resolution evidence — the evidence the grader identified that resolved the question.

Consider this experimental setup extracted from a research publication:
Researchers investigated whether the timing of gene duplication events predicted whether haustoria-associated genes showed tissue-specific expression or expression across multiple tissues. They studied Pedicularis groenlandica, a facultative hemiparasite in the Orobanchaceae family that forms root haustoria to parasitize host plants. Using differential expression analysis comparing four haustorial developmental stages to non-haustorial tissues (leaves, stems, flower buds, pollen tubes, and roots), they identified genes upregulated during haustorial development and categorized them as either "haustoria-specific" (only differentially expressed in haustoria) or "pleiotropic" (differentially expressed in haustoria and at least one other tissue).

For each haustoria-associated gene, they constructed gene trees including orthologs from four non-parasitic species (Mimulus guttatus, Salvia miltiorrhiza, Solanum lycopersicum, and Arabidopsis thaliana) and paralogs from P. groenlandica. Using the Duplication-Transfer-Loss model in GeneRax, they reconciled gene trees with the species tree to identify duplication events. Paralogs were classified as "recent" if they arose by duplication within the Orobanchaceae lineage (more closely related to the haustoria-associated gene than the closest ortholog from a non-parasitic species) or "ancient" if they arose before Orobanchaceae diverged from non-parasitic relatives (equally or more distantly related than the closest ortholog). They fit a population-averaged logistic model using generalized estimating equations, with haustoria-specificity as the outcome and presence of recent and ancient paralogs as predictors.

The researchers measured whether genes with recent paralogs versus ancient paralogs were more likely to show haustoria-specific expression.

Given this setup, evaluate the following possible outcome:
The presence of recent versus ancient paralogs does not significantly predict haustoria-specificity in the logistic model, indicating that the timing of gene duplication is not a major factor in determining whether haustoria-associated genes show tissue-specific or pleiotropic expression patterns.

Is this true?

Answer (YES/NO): NO